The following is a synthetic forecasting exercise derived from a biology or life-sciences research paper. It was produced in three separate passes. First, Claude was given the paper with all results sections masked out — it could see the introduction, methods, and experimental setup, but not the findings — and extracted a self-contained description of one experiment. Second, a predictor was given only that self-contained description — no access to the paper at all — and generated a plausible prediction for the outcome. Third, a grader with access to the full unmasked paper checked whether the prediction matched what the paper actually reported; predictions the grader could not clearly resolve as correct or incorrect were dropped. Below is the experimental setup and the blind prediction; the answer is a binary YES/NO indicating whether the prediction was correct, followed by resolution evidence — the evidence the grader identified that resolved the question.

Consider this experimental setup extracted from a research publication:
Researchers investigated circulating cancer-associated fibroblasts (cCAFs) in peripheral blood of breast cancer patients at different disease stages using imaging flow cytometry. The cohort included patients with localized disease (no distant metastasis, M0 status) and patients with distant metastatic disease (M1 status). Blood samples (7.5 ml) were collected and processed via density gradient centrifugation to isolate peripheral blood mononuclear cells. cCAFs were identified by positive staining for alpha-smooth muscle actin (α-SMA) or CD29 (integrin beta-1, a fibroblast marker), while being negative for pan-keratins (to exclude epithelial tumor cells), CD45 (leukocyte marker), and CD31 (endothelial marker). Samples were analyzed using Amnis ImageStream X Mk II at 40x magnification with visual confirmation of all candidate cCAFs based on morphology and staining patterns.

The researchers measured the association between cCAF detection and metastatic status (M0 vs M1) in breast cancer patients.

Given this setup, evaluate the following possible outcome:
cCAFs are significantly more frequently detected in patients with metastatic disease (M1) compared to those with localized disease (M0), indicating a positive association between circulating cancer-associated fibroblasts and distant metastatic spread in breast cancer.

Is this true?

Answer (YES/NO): YES